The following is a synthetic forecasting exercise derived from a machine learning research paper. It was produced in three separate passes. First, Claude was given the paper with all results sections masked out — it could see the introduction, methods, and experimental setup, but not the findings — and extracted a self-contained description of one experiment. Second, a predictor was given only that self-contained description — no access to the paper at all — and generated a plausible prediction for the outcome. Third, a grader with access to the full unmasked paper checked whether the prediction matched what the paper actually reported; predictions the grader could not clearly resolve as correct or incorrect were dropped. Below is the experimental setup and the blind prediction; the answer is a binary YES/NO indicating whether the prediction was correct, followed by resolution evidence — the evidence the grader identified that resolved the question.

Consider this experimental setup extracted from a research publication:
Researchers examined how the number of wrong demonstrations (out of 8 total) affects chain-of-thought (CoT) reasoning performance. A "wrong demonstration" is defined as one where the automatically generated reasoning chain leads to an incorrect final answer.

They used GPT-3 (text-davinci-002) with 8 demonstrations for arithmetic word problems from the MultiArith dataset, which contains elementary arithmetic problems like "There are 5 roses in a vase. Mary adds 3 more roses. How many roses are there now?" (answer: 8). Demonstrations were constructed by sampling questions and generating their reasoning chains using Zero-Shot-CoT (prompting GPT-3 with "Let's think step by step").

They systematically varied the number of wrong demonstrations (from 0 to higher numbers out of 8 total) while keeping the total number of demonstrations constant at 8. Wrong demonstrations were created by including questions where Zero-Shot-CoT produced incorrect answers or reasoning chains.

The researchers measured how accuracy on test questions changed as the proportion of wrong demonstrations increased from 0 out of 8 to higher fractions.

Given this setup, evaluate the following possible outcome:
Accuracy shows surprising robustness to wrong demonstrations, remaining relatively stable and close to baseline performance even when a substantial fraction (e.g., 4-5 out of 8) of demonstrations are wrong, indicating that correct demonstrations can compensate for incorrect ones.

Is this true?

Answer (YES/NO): YES